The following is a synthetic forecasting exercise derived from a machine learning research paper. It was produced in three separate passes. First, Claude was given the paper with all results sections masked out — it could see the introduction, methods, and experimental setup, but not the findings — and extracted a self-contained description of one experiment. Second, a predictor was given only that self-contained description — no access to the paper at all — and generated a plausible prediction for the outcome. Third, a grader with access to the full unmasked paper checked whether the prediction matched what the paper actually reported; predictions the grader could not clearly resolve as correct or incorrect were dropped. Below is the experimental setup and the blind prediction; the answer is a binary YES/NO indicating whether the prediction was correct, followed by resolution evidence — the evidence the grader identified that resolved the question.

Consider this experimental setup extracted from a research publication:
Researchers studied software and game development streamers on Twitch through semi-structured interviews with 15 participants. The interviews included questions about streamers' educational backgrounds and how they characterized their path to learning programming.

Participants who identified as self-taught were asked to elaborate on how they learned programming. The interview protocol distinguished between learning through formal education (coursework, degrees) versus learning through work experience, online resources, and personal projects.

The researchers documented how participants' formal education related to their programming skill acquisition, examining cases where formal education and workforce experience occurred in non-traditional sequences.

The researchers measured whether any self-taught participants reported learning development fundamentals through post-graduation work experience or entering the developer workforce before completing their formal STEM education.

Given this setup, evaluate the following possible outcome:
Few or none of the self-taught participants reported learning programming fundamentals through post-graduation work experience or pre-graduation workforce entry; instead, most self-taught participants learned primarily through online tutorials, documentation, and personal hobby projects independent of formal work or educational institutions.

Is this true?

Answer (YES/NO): NO